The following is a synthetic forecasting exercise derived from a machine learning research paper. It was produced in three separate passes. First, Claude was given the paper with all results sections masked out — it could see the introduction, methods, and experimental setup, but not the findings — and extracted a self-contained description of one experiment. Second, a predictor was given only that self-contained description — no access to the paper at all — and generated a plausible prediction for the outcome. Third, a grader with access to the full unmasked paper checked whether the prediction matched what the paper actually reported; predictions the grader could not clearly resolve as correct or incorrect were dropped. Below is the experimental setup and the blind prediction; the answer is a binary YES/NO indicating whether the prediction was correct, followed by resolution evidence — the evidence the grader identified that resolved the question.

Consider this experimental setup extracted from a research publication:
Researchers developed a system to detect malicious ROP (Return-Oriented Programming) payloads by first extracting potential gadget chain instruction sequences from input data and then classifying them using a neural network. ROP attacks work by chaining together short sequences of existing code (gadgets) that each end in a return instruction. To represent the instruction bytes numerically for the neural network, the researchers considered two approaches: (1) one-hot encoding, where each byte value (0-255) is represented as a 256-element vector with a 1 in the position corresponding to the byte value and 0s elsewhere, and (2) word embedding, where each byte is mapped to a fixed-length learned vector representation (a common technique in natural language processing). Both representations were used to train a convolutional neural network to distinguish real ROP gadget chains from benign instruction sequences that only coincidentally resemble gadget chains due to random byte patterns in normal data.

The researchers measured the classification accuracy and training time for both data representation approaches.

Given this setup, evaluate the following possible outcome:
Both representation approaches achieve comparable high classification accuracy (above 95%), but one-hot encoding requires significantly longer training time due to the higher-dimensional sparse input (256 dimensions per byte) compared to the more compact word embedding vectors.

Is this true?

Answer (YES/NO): NO